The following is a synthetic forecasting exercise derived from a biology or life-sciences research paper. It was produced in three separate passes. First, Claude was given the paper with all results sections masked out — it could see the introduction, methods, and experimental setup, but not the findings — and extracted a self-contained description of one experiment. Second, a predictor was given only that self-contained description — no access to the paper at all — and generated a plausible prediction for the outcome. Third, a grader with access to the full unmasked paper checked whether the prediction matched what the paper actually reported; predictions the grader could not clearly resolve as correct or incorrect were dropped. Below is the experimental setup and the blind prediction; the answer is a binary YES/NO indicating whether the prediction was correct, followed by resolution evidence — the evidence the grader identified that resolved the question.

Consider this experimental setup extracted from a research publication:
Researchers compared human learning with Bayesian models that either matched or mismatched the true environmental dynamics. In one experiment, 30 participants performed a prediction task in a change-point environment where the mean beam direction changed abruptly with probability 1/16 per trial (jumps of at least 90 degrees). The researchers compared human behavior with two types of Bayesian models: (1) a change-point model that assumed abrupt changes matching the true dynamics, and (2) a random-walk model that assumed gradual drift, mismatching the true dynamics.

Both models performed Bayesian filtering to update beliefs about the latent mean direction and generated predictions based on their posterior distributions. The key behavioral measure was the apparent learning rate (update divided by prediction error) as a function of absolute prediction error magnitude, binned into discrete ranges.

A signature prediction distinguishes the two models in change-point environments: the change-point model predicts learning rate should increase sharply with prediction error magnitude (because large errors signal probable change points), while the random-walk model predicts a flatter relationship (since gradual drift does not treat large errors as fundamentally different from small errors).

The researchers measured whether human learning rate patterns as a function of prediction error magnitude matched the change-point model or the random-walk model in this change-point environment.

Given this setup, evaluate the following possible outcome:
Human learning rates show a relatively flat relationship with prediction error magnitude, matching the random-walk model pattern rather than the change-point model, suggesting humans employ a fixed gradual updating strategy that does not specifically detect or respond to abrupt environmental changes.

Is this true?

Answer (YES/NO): NO